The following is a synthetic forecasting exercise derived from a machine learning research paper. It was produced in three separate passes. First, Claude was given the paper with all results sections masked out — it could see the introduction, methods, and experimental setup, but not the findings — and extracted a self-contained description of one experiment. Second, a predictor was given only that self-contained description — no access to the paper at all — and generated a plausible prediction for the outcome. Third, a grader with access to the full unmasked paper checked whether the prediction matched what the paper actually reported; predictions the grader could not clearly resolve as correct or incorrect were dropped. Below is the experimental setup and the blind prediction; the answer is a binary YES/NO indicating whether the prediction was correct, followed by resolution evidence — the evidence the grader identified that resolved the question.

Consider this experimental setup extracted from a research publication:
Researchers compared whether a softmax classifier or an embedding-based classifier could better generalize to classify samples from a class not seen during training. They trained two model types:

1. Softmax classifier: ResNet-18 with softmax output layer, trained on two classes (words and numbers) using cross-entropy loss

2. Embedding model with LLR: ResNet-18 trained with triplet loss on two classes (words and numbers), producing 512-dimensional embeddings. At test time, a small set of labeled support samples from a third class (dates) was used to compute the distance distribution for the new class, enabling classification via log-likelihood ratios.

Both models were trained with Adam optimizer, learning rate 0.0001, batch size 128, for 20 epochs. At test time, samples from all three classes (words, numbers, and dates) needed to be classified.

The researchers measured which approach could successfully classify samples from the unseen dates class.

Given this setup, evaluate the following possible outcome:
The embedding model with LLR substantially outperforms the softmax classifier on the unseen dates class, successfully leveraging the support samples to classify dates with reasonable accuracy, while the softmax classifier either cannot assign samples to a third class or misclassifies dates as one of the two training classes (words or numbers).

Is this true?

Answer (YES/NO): YES